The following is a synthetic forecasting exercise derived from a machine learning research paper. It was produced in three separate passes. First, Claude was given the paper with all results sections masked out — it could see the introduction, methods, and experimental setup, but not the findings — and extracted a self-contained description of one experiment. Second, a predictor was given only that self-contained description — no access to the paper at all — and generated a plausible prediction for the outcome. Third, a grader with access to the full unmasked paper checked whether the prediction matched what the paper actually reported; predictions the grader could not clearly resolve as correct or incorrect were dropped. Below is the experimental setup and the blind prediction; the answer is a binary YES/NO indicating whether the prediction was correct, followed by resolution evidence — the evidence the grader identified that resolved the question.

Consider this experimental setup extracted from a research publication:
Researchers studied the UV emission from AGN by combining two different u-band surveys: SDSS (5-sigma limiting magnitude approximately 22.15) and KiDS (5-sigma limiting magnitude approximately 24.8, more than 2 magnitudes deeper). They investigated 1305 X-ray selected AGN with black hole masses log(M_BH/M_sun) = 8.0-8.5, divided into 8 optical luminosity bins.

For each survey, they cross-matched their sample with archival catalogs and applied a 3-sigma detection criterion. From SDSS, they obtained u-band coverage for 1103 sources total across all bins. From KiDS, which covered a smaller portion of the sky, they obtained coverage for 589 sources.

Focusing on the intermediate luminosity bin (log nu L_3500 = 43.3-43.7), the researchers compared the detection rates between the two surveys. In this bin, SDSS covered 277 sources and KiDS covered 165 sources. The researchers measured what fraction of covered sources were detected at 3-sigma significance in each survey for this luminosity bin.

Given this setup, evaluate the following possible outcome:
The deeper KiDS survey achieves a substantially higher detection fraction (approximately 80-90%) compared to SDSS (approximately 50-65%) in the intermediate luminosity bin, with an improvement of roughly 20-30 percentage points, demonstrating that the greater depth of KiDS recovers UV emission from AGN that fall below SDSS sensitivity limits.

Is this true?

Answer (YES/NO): YES